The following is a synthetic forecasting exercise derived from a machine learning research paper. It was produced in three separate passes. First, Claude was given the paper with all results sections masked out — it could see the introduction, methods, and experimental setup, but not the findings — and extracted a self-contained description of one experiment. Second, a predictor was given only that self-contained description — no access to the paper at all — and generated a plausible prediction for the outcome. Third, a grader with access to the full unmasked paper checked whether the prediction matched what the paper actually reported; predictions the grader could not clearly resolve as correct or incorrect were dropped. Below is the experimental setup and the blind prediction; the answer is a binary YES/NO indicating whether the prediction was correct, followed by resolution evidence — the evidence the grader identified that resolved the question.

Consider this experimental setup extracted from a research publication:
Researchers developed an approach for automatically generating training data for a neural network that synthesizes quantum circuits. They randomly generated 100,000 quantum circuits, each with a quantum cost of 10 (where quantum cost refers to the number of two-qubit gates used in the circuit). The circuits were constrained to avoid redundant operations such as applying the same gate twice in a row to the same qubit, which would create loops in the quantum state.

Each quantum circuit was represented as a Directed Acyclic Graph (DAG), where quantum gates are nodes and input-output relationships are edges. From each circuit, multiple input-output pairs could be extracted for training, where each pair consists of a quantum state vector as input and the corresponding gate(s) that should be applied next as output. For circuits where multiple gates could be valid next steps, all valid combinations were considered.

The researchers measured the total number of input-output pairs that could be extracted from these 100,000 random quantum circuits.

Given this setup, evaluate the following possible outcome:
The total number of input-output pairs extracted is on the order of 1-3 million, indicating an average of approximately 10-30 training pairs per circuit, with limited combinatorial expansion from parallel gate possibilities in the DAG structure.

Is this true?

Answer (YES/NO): YES